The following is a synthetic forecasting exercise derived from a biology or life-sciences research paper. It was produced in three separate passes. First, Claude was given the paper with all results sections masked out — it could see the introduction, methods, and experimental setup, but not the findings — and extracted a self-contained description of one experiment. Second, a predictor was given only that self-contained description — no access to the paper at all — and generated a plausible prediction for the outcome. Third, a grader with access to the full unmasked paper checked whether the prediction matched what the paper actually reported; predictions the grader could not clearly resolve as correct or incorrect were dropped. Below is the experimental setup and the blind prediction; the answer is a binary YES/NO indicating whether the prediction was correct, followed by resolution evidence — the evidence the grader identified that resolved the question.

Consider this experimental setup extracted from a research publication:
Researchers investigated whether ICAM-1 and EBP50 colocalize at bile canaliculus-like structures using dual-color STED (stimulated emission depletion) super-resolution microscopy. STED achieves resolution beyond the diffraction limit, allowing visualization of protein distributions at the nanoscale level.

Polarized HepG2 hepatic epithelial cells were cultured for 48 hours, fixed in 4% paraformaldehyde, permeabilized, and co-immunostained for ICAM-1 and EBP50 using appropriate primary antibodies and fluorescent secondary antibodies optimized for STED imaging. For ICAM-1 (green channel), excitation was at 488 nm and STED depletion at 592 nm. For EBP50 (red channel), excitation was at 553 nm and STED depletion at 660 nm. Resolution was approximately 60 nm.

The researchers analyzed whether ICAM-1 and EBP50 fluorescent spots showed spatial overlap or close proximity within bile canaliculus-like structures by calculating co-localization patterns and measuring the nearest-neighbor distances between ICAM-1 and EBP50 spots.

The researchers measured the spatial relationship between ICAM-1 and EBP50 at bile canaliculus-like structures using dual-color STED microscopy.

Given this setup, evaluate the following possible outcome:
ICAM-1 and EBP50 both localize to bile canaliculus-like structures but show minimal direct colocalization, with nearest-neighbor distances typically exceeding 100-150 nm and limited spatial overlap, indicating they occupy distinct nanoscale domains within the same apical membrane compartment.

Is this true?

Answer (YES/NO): NO